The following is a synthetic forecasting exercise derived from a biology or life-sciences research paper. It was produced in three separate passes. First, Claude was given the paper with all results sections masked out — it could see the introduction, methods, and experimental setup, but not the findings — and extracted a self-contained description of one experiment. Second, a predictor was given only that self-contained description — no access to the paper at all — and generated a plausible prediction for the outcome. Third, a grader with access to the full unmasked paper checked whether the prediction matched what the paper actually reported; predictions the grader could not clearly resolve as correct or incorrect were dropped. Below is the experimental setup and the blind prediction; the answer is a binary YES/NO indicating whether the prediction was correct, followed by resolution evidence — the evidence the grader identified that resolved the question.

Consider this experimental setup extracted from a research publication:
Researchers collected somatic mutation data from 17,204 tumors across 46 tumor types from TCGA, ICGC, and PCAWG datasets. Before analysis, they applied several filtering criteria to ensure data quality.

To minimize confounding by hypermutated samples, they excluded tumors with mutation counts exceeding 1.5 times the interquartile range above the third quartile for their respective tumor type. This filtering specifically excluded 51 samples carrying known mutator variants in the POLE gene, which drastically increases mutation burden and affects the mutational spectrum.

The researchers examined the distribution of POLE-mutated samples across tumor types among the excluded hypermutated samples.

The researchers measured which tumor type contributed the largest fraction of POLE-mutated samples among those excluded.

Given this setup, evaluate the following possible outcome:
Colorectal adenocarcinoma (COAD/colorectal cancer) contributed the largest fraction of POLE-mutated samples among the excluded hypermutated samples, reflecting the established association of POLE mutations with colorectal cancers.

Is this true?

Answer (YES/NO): NO